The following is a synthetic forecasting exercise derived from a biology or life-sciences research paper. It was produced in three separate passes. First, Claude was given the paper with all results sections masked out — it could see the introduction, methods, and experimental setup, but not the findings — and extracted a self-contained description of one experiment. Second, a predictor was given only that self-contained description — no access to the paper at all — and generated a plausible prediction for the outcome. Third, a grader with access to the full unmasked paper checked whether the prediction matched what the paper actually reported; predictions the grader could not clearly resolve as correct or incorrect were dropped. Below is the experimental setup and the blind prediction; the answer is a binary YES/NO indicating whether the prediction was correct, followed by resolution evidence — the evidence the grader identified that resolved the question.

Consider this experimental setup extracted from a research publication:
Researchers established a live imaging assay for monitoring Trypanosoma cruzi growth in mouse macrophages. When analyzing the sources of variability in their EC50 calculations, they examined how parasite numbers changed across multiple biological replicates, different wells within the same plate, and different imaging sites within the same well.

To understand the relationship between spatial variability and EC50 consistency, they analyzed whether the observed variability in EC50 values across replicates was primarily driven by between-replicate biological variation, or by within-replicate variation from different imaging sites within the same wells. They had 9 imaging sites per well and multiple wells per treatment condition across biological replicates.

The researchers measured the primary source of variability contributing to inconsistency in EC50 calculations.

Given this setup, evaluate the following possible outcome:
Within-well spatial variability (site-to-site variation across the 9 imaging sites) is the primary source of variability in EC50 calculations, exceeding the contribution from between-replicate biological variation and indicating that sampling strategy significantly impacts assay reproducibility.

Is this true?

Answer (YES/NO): YES